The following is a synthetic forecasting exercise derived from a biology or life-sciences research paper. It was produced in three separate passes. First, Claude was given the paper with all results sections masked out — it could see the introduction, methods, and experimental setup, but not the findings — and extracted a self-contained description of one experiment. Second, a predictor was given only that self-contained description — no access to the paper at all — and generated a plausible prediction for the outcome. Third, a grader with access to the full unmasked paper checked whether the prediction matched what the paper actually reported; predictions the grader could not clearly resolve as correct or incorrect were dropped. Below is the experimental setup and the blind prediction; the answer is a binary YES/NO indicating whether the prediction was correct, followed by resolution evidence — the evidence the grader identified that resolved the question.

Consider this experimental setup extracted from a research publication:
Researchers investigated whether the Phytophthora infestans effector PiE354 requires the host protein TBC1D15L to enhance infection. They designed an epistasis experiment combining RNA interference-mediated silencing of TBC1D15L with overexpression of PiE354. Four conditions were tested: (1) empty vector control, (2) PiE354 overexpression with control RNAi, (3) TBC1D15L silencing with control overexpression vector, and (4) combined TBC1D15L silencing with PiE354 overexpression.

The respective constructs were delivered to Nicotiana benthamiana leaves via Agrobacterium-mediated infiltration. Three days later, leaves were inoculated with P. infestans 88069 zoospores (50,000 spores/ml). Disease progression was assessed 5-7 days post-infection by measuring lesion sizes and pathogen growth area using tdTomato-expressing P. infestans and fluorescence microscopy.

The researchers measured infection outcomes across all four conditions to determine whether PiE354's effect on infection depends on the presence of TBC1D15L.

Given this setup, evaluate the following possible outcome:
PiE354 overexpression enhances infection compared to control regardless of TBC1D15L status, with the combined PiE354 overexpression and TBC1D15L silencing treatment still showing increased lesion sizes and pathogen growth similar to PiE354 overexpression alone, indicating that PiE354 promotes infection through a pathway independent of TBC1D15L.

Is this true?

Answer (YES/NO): NO